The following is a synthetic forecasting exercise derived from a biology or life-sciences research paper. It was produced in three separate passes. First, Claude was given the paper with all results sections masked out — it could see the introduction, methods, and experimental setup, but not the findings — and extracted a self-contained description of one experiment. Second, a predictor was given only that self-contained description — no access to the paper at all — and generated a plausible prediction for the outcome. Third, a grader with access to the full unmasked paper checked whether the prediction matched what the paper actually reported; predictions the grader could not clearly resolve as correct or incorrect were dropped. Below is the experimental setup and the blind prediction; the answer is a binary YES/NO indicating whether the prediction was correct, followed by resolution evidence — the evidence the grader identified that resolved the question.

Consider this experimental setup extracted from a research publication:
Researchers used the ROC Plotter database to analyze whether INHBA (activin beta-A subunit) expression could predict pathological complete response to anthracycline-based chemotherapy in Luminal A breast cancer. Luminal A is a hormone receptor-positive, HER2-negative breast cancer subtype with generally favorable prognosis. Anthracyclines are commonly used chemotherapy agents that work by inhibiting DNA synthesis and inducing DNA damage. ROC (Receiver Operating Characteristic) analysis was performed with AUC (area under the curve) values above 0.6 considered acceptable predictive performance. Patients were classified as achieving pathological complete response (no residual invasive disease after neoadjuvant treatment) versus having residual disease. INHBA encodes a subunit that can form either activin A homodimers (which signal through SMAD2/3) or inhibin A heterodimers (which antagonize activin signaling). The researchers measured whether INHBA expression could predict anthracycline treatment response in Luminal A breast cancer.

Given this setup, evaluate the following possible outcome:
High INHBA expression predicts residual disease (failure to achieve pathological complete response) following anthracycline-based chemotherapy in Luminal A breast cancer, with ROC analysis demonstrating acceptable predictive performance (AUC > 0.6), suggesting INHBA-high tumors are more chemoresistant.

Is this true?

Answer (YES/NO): YES